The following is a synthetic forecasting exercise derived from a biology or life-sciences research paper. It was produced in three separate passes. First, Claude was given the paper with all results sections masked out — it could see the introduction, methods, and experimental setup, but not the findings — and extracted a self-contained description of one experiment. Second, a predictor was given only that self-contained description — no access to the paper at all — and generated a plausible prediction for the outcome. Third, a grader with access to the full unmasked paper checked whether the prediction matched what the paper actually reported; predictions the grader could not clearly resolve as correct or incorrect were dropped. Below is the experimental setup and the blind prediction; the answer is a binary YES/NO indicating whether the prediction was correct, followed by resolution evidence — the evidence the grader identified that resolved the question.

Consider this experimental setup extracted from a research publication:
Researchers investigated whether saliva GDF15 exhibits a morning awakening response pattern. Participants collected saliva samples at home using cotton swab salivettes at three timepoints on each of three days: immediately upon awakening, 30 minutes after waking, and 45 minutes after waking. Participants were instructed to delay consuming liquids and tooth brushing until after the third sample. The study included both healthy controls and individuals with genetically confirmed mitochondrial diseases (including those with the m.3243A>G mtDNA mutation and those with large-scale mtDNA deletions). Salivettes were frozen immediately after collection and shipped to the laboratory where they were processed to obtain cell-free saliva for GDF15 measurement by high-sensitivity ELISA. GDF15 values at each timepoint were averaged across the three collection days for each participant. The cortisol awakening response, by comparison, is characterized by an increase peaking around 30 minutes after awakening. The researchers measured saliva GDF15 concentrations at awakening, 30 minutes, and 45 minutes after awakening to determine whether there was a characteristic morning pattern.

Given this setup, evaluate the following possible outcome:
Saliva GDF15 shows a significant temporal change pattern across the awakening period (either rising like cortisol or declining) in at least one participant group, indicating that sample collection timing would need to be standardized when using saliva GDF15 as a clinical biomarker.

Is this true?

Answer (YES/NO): YES